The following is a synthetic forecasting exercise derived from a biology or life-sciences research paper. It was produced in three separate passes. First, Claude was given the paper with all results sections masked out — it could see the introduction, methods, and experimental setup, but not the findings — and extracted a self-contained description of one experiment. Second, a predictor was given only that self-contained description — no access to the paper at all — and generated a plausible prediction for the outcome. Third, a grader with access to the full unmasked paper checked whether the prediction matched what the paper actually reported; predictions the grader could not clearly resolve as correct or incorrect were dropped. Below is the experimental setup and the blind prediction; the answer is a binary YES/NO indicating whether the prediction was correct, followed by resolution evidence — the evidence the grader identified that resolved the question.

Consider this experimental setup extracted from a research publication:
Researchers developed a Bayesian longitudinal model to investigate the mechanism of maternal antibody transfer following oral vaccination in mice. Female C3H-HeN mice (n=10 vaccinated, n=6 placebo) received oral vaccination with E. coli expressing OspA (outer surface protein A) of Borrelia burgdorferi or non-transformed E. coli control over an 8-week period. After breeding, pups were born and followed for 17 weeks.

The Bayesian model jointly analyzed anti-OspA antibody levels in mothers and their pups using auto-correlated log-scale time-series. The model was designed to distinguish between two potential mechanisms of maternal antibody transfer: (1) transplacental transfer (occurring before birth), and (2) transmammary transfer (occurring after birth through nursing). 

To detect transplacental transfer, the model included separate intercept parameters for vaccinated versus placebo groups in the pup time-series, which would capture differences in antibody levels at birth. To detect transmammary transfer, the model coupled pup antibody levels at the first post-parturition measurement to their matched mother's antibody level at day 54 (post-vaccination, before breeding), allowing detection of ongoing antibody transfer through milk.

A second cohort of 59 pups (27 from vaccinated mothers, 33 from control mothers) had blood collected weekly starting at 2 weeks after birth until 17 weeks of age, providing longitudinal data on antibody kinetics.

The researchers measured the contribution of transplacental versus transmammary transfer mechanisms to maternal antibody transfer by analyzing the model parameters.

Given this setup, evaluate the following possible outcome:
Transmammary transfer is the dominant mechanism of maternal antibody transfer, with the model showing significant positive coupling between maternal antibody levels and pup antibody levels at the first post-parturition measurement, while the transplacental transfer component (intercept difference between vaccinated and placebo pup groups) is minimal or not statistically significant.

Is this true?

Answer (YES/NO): NO